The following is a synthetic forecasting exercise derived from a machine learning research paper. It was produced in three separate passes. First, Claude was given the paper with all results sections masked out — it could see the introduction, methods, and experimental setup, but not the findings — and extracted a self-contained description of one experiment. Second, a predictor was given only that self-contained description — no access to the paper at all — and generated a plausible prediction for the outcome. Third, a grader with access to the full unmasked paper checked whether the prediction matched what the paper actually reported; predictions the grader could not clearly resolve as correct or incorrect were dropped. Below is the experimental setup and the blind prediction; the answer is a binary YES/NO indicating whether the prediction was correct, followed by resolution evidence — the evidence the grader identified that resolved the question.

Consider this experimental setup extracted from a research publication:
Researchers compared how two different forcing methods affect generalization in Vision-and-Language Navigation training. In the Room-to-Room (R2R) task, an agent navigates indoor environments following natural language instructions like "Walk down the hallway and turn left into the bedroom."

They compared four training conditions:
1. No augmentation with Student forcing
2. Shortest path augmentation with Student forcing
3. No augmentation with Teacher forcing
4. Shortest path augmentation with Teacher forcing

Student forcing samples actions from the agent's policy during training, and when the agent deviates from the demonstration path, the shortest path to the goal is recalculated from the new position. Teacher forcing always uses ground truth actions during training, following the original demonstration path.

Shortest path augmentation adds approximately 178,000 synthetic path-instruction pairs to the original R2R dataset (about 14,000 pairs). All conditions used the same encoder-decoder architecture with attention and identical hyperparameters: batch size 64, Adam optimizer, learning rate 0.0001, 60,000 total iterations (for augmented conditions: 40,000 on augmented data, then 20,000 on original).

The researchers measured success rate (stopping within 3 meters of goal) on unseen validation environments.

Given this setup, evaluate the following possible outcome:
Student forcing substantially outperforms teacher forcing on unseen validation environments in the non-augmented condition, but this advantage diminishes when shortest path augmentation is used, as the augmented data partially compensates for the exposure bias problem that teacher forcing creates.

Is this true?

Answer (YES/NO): NO